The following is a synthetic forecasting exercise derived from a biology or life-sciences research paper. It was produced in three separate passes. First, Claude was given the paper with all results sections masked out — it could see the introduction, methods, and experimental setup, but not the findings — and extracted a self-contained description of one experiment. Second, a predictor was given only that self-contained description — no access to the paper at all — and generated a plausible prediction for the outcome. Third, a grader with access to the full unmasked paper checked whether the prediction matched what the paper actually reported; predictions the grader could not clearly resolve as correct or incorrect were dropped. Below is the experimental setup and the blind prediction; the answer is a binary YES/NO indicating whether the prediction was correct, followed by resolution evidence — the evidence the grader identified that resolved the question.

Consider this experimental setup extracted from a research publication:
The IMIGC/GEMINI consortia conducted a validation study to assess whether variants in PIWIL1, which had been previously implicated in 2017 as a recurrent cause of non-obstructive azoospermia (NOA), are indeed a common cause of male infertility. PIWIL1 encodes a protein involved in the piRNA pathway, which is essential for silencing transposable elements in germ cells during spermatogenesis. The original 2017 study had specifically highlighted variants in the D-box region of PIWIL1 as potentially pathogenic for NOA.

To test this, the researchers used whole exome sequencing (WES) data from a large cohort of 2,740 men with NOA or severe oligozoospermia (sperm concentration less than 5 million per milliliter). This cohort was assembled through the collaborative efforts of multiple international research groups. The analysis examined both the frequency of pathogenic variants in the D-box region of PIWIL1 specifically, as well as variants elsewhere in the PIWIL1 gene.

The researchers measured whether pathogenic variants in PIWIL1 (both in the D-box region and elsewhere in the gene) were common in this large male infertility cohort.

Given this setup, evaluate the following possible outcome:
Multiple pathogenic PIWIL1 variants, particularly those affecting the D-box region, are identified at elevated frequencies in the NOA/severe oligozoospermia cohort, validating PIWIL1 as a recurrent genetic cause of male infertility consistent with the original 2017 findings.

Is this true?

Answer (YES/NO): NO